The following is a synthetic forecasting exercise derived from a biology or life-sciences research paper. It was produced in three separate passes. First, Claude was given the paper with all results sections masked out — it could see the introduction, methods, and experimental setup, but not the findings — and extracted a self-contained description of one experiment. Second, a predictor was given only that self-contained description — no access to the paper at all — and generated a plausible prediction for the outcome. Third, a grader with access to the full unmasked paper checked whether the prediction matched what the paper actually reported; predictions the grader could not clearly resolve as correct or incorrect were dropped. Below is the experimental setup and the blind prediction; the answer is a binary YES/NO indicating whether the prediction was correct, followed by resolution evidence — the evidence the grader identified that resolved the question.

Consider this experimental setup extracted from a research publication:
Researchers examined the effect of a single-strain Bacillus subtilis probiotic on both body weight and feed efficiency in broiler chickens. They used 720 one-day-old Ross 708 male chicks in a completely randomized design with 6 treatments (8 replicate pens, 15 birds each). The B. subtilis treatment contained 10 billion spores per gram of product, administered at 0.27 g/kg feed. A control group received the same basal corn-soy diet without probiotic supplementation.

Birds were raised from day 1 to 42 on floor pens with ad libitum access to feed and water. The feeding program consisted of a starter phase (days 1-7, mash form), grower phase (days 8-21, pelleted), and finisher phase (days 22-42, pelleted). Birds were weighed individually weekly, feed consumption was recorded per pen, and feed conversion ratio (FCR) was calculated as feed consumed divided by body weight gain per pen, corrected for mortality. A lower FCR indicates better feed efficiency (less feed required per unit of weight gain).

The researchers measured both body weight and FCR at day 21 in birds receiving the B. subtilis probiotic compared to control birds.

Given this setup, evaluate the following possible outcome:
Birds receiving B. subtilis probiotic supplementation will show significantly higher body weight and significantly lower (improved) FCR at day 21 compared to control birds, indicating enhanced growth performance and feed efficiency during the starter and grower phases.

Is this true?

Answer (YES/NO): NO